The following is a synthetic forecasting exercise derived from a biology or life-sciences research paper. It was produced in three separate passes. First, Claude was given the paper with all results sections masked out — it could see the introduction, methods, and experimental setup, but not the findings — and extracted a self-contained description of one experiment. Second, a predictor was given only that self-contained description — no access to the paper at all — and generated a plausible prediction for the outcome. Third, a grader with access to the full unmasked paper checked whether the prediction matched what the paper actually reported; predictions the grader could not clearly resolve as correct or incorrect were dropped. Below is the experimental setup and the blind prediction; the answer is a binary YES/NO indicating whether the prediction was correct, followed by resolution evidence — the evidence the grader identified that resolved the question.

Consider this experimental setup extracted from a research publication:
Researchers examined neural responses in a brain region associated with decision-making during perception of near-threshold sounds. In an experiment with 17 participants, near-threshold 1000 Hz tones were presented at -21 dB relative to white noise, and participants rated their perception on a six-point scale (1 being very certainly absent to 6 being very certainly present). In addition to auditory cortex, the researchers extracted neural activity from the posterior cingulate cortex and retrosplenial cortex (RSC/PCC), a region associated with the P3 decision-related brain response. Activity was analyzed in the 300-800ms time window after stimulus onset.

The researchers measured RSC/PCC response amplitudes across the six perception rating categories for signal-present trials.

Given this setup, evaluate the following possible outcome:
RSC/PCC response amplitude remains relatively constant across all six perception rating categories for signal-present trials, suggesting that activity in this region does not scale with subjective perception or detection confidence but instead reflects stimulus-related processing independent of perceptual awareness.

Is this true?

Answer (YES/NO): NO